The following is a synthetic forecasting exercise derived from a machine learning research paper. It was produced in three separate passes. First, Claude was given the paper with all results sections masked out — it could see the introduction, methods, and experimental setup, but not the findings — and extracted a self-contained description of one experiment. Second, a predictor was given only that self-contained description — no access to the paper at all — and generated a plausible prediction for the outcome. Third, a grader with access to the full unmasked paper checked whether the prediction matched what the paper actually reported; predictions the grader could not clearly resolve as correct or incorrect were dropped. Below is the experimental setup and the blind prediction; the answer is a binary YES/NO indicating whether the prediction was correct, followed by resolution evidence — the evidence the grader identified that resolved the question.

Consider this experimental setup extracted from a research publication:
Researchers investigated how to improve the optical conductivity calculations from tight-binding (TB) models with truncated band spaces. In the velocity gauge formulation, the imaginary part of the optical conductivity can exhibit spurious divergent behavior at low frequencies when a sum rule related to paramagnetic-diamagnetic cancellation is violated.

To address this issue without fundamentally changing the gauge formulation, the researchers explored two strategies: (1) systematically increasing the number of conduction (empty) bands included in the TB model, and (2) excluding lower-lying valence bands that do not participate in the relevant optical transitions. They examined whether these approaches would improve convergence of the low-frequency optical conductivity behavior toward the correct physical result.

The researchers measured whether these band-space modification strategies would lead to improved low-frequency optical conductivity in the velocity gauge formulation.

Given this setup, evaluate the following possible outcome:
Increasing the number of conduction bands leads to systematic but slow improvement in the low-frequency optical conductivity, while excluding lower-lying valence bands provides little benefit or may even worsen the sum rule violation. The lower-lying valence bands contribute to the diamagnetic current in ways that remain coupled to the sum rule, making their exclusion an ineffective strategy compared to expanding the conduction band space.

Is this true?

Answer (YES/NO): NO